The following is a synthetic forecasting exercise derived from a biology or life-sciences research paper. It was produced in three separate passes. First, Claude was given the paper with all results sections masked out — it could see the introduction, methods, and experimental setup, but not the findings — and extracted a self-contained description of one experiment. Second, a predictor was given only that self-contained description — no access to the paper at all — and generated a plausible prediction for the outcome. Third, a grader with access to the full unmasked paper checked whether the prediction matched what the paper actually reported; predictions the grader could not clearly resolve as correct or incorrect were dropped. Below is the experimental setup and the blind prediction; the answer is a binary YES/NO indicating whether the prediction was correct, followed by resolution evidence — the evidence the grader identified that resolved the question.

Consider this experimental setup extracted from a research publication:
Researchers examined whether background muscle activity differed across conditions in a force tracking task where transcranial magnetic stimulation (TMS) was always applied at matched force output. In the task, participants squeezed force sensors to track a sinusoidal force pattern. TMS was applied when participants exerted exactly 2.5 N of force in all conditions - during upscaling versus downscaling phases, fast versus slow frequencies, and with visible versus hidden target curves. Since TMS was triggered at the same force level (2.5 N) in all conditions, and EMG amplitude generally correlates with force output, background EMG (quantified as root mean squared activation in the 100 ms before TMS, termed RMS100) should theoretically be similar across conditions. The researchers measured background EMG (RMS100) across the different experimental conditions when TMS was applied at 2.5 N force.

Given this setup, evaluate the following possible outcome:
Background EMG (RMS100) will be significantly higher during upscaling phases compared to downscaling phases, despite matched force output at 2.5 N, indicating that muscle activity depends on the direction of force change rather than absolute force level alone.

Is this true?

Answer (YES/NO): YES